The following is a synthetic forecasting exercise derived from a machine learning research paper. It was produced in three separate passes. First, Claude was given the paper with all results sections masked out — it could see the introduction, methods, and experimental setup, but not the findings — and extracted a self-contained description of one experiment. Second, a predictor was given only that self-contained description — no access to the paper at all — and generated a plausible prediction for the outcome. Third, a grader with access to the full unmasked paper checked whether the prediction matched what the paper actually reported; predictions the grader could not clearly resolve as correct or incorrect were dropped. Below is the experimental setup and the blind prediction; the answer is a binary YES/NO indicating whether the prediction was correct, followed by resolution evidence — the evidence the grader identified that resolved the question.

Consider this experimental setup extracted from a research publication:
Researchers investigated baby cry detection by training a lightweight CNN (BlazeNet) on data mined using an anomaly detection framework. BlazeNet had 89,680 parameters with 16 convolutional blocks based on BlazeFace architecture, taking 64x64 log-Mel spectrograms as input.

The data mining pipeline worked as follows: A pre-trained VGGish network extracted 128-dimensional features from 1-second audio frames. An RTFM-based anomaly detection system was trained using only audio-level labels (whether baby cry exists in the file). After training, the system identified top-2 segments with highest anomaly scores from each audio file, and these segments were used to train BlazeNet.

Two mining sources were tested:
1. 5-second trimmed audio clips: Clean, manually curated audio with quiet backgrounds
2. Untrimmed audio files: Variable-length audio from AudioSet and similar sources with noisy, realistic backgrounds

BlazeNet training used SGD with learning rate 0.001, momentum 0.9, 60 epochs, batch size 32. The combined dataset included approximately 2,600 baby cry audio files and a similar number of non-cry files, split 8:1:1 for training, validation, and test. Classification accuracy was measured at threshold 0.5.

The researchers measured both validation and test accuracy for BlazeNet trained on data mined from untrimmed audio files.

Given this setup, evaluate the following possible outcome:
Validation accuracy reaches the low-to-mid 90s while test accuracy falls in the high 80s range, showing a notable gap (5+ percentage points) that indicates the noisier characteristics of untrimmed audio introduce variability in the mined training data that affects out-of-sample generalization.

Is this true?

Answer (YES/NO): NO